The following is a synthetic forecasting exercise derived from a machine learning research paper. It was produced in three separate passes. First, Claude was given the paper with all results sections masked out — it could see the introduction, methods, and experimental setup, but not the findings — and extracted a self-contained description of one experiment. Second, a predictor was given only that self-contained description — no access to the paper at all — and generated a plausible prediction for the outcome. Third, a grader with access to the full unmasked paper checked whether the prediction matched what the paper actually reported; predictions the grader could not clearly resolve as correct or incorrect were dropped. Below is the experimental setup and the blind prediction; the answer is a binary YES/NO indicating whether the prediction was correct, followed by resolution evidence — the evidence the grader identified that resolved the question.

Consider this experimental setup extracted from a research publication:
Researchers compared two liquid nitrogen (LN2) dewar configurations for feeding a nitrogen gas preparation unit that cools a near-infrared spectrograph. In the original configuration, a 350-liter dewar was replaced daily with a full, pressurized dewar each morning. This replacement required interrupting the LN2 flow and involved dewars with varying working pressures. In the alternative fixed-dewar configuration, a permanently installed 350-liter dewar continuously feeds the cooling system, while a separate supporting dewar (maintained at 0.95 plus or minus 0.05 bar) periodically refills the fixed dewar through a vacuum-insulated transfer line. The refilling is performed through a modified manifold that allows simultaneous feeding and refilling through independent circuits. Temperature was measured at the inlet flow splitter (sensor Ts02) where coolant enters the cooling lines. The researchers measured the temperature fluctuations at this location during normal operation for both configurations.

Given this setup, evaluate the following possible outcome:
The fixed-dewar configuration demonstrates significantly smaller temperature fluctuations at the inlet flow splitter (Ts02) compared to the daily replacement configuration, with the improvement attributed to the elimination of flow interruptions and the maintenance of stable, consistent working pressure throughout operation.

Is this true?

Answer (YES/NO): YES